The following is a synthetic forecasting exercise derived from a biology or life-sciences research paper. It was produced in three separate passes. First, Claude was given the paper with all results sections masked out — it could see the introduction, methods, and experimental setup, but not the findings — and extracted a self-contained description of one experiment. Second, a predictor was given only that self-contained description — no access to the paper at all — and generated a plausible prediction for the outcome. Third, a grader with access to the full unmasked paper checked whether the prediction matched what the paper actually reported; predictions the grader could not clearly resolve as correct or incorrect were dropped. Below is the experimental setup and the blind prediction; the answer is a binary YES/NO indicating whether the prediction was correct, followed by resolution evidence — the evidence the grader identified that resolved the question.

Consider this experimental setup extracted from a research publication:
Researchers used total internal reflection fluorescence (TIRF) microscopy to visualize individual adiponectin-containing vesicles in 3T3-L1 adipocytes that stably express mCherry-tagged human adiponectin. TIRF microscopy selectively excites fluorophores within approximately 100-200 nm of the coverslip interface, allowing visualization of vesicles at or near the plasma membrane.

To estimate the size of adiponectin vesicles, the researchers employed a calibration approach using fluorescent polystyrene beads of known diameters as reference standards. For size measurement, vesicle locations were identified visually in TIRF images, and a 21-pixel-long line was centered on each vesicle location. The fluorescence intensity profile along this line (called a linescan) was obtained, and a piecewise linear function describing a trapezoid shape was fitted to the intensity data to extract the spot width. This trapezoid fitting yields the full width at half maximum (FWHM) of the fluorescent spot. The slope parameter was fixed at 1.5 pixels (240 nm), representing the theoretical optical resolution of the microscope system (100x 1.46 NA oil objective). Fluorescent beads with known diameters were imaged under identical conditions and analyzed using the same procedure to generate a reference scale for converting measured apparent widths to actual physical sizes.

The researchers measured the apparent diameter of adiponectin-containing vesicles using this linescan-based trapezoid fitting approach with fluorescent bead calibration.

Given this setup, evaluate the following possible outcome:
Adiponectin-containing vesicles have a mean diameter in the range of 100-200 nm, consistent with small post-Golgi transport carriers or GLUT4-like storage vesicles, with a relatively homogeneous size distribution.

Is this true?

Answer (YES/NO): NO